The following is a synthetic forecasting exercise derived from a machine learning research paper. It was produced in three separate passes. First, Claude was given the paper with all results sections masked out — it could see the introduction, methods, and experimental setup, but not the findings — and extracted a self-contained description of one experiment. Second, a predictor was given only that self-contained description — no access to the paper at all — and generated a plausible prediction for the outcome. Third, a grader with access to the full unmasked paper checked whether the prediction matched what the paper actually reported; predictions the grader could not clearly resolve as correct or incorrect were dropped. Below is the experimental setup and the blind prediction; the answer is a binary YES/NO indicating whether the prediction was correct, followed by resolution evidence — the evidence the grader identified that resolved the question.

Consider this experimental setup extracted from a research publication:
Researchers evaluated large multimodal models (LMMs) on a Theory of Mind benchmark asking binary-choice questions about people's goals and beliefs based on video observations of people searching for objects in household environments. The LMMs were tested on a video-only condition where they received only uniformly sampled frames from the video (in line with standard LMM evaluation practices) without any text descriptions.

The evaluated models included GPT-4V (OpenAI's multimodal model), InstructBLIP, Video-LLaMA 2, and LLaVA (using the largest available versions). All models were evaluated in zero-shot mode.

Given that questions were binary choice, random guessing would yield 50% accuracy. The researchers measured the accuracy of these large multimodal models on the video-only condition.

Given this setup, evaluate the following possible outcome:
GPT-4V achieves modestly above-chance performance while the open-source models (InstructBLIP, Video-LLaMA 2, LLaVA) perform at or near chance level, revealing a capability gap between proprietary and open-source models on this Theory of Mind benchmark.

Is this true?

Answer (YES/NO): NO